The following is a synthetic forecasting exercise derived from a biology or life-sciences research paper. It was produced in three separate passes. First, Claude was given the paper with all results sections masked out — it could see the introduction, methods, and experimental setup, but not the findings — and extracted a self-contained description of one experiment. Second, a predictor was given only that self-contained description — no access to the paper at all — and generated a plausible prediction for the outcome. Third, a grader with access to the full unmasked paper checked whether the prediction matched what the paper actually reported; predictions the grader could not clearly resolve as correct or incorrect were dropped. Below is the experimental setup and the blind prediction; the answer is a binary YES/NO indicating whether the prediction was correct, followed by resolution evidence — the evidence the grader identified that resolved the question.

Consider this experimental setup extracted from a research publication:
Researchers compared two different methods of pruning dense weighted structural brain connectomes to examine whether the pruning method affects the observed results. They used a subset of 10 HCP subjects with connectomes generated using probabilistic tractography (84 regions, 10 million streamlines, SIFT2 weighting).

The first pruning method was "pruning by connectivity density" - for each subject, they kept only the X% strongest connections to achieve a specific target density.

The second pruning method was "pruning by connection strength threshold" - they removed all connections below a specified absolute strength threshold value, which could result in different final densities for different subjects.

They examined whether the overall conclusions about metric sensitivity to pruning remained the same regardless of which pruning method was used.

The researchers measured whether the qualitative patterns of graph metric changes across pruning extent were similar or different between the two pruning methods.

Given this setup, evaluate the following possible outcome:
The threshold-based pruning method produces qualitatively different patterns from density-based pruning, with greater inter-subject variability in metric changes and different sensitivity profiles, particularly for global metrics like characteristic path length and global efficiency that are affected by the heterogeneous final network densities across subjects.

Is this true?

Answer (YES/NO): NO